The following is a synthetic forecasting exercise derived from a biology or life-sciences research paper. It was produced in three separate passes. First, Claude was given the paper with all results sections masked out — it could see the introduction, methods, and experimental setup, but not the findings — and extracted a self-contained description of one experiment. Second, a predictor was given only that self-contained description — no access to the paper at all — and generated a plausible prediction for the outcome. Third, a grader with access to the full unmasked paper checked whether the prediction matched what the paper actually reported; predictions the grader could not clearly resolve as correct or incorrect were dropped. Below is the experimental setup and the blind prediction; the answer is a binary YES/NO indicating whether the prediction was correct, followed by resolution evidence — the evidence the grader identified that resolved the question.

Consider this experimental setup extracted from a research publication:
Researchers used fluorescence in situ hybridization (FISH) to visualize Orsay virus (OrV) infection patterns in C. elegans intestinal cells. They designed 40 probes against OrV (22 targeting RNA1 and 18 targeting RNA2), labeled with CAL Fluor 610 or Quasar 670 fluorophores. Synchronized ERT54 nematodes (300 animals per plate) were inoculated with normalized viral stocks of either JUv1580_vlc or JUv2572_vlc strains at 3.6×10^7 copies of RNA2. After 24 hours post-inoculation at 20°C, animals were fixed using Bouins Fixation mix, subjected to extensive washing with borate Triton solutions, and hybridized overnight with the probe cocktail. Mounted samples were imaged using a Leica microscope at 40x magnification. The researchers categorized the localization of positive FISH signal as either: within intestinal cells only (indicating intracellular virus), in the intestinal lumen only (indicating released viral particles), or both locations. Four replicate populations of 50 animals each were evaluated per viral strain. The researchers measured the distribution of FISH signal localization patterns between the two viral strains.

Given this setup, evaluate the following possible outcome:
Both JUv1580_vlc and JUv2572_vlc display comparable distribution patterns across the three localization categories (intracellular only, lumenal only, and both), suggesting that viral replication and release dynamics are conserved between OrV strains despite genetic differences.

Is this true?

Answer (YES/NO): NO